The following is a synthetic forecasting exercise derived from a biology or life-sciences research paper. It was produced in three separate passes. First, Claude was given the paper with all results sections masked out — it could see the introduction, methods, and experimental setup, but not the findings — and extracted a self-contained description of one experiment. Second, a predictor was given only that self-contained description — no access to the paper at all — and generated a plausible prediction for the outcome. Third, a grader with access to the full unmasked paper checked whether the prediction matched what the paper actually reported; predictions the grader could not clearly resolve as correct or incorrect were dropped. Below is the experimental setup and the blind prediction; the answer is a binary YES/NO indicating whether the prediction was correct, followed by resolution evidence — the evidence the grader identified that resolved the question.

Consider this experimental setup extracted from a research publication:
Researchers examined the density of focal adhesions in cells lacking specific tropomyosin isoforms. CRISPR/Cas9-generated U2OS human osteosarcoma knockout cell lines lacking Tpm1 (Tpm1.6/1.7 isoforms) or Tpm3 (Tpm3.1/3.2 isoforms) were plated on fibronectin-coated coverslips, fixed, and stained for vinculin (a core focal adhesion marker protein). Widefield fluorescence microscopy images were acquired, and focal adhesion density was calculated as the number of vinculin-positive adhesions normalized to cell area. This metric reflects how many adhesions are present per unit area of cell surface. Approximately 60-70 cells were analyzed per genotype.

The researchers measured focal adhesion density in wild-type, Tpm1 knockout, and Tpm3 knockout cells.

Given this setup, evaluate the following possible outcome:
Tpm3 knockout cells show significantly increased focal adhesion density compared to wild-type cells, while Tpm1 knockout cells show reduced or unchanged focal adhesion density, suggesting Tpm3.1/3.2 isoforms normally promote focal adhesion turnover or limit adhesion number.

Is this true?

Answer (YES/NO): YES